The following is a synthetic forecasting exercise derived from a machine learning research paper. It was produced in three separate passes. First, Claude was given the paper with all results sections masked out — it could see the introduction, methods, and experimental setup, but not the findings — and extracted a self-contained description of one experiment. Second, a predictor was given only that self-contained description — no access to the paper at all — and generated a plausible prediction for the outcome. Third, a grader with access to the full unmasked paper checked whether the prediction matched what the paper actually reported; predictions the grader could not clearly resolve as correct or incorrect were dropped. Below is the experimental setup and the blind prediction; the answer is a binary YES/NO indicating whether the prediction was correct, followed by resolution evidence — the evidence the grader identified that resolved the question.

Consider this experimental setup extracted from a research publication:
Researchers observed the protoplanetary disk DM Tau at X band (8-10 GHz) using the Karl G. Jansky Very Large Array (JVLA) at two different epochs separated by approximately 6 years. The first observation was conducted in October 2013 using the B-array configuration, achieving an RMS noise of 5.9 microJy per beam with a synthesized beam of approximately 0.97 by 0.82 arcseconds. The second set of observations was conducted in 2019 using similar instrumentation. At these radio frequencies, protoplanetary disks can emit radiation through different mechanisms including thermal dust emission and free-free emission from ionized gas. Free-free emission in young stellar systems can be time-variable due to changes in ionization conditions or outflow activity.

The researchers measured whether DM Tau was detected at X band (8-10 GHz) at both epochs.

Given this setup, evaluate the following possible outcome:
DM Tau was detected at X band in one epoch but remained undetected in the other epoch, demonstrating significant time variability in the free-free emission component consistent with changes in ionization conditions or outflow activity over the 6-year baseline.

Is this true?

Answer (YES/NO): YES